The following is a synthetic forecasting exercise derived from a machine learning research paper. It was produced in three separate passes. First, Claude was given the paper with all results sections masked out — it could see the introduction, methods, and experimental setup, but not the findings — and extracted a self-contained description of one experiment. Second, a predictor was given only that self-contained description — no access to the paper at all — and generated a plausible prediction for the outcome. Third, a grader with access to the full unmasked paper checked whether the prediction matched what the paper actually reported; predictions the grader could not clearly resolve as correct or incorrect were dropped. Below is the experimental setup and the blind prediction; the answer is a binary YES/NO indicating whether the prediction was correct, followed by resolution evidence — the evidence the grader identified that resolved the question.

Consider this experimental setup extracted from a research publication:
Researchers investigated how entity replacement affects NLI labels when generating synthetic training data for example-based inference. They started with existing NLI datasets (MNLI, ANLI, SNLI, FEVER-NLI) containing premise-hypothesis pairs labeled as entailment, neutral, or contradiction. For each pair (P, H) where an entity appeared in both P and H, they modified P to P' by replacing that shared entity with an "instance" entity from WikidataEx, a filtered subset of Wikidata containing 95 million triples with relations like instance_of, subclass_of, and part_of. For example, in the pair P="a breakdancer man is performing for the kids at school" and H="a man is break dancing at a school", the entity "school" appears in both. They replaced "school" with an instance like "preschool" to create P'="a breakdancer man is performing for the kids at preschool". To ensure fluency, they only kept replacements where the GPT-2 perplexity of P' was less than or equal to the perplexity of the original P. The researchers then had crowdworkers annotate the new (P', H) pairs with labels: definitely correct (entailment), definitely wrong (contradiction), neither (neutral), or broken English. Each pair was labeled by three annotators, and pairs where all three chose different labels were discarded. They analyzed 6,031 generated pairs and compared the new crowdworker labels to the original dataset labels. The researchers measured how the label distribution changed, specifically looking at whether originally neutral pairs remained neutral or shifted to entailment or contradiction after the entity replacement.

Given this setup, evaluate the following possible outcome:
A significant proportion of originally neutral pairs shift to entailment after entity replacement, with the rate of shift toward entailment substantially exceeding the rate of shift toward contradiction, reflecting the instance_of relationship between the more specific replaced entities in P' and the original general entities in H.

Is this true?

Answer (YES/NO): YES